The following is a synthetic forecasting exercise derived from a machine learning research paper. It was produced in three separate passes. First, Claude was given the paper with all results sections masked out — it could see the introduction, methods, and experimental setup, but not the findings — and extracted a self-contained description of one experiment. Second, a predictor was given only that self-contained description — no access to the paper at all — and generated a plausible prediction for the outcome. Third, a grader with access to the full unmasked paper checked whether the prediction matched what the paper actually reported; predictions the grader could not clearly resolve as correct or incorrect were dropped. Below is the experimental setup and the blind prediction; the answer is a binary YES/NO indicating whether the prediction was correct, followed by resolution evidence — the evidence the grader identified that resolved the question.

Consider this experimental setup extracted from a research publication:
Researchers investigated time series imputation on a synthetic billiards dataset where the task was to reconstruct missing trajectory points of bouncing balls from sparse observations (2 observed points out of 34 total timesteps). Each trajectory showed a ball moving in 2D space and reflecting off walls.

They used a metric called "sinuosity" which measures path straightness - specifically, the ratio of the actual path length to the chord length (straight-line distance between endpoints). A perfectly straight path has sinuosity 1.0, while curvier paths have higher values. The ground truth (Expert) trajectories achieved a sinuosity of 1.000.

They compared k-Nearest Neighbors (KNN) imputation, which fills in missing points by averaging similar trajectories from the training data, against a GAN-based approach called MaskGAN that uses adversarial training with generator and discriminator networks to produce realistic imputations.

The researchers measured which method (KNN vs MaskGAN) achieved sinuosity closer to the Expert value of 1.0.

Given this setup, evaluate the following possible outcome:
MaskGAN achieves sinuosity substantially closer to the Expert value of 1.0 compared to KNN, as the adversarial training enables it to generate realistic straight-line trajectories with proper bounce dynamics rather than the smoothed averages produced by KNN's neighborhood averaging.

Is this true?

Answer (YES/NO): YES